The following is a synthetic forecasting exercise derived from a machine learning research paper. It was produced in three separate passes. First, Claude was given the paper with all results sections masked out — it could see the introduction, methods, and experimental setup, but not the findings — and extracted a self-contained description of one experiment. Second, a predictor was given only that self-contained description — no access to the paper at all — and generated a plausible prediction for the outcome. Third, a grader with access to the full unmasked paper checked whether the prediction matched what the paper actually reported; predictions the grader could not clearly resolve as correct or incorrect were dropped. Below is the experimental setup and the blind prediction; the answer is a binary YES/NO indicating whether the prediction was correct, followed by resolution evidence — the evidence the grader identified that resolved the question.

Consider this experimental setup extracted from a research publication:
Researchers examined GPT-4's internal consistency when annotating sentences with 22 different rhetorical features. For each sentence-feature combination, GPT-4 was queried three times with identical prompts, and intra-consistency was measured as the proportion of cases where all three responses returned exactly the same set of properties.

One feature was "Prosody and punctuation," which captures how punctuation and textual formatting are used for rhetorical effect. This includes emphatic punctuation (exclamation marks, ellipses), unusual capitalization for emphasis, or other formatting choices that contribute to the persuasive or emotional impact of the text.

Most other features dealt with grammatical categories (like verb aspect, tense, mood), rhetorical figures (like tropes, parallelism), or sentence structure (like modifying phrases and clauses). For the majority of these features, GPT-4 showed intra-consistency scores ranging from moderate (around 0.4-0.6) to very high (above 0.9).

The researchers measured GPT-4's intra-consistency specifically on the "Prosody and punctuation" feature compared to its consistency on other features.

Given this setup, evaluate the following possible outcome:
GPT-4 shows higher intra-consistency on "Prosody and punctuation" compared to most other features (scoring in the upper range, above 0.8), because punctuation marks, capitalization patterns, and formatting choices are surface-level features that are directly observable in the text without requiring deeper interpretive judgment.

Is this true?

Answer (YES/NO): NO